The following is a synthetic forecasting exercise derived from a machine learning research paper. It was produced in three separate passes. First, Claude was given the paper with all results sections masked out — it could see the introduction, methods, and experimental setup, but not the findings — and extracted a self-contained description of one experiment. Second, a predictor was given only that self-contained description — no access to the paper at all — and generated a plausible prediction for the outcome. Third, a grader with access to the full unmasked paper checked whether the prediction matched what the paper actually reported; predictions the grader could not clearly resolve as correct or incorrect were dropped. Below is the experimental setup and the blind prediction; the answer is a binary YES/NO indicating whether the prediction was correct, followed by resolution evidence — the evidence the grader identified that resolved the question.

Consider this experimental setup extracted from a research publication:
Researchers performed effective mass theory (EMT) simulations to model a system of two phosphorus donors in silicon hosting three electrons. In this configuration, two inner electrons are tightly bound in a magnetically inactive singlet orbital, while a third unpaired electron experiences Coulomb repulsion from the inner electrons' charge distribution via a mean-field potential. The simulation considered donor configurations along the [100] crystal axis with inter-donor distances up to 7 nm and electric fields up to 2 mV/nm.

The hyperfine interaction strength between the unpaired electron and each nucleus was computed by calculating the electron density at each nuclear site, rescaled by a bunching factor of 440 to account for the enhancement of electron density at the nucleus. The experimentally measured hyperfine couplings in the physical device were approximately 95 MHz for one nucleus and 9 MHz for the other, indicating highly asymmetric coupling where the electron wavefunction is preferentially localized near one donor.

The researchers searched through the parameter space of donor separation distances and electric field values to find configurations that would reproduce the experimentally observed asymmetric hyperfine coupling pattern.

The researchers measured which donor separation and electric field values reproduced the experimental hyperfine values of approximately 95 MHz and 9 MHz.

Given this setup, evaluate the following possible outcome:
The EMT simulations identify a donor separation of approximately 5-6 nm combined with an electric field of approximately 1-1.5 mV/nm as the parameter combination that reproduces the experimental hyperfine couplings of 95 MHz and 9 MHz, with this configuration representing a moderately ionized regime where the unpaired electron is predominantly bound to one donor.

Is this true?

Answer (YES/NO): NO